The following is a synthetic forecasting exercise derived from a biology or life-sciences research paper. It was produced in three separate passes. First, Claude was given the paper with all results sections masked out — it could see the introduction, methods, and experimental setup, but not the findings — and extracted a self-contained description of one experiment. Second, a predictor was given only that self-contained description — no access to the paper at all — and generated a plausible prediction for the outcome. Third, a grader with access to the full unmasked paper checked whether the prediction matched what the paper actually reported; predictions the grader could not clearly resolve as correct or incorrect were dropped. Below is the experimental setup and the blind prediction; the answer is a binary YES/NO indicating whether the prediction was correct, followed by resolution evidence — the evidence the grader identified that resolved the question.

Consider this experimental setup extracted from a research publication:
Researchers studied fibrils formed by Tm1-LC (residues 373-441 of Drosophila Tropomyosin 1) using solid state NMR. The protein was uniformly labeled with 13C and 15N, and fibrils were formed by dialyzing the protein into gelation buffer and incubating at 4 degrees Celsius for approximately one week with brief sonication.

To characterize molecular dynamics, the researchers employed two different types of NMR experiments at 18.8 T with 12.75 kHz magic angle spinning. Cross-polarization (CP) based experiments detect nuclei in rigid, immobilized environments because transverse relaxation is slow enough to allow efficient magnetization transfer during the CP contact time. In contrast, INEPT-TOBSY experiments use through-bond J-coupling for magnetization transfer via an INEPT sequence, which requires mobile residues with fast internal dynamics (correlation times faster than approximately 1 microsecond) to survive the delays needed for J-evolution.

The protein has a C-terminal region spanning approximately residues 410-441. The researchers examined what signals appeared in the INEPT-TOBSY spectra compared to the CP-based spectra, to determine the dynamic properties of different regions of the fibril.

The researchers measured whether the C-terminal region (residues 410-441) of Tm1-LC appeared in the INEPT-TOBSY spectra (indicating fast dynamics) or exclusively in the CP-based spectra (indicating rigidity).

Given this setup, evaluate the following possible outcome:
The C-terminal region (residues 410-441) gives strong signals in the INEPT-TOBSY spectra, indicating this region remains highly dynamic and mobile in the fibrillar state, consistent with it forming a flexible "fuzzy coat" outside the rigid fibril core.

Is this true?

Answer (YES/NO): YES